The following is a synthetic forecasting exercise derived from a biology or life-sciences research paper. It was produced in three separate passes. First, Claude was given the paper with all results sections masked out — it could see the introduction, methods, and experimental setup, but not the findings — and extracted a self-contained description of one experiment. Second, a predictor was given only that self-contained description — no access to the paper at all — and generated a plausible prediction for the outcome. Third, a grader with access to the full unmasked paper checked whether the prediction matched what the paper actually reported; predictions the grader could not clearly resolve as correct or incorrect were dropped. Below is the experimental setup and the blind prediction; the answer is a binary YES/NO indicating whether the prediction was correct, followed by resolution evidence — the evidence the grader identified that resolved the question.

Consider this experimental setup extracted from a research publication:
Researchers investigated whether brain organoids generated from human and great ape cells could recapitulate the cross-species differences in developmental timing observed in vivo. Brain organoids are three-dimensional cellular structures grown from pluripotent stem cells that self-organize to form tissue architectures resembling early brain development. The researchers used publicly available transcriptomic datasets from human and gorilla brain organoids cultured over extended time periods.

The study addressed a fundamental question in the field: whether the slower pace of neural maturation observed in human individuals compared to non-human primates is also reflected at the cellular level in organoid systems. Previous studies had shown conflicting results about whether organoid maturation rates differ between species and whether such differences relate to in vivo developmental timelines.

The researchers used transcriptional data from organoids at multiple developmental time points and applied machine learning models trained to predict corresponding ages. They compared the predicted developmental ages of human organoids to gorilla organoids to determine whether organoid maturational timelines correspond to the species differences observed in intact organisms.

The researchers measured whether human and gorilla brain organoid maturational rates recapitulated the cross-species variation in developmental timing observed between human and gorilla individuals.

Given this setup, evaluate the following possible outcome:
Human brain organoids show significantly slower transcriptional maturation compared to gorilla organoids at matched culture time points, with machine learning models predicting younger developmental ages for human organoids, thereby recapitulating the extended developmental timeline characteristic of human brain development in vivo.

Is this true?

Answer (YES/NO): YES